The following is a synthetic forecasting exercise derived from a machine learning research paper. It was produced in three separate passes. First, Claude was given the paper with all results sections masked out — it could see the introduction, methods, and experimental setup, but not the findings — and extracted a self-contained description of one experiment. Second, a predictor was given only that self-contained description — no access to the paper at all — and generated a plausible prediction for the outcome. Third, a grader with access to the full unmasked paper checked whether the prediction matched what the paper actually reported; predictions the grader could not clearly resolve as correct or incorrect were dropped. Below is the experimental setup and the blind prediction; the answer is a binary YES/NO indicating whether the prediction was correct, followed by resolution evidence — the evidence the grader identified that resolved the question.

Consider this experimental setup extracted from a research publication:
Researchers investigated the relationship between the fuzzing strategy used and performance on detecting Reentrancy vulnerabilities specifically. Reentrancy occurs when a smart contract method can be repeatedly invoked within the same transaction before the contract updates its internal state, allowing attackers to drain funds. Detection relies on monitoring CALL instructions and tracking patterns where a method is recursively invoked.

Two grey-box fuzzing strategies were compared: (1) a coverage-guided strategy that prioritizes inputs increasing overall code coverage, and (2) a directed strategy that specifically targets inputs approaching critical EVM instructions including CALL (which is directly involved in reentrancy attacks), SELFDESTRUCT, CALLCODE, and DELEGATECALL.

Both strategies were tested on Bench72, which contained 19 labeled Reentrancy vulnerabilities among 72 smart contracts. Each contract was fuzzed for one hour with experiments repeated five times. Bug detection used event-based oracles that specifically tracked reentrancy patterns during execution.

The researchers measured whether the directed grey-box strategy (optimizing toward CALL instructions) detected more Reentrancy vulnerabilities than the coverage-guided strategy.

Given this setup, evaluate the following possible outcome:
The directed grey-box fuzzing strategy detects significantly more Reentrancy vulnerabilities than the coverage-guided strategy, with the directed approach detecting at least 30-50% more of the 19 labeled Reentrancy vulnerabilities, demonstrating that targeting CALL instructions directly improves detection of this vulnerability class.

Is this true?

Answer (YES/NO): NO